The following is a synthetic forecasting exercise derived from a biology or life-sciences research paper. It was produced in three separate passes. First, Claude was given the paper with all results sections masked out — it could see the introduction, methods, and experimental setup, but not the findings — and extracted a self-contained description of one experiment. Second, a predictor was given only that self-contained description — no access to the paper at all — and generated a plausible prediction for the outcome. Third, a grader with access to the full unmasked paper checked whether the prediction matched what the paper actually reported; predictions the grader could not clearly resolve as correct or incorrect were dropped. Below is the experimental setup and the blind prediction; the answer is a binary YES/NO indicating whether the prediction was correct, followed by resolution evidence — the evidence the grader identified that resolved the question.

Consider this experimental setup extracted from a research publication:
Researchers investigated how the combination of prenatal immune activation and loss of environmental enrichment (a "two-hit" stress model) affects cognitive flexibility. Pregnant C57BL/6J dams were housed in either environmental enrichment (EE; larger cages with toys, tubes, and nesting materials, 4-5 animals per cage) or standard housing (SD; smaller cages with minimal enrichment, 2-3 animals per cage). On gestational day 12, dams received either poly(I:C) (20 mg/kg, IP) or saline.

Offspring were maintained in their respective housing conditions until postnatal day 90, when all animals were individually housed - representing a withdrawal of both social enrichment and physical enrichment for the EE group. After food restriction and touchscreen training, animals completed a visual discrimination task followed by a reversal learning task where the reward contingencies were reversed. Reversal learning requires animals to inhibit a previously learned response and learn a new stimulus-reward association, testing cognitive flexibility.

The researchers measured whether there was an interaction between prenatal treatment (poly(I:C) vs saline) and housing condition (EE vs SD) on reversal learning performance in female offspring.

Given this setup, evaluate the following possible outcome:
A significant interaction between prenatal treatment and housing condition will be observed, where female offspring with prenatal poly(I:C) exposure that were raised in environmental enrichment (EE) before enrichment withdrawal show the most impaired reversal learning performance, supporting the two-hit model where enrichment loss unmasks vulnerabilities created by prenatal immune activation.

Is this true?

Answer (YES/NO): NO